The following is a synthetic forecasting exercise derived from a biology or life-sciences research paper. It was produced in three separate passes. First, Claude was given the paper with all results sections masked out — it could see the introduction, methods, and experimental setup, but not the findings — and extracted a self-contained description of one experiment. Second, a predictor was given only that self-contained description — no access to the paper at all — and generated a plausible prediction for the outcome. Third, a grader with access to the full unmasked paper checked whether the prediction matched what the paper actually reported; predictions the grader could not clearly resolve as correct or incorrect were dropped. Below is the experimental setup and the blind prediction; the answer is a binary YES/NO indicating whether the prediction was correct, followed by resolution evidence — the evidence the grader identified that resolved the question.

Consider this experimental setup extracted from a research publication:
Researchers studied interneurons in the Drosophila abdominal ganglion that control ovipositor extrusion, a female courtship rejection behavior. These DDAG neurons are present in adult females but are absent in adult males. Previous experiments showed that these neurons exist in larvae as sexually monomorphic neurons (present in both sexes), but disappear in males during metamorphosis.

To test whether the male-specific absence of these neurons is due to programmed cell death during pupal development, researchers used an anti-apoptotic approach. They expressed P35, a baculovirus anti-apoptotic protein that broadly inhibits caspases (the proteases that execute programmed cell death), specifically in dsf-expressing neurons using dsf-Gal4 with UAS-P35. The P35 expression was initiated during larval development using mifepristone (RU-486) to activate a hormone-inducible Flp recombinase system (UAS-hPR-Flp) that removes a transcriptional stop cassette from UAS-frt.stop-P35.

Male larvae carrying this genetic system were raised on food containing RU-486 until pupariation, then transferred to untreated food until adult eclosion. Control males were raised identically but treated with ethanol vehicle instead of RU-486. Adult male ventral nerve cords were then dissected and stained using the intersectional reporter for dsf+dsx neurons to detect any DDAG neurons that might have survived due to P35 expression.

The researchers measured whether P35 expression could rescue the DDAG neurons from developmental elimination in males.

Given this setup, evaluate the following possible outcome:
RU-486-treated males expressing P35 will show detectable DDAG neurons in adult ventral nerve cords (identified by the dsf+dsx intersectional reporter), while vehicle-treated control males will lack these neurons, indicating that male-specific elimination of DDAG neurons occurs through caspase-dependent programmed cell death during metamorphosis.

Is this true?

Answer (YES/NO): YES